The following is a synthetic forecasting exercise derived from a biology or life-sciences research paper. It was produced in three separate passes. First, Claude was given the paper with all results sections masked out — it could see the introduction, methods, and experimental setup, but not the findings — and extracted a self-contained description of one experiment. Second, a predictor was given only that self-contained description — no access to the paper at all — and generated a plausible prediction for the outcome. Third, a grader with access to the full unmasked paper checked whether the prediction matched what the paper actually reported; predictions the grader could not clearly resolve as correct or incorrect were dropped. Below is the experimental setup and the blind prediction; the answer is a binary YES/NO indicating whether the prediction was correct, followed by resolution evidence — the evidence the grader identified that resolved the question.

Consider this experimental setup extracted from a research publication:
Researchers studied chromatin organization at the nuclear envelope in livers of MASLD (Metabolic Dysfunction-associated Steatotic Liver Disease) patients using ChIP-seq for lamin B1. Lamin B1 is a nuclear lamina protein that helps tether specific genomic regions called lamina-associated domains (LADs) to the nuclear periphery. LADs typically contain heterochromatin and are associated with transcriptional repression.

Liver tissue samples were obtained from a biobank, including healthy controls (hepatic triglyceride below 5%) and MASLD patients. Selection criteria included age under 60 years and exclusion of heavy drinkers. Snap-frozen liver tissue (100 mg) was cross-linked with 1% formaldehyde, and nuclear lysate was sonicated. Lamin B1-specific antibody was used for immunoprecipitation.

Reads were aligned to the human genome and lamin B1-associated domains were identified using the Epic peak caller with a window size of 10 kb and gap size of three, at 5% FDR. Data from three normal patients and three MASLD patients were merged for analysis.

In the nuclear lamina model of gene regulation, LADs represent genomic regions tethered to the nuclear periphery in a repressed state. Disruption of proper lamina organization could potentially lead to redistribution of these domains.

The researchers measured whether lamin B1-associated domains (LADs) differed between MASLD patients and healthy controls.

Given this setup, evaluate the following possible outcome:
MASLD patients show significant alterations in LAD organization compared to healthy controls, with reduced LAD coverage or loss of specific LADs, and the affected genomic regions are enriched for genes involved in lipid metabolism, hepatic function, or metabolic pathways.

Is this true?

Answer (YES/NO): NO